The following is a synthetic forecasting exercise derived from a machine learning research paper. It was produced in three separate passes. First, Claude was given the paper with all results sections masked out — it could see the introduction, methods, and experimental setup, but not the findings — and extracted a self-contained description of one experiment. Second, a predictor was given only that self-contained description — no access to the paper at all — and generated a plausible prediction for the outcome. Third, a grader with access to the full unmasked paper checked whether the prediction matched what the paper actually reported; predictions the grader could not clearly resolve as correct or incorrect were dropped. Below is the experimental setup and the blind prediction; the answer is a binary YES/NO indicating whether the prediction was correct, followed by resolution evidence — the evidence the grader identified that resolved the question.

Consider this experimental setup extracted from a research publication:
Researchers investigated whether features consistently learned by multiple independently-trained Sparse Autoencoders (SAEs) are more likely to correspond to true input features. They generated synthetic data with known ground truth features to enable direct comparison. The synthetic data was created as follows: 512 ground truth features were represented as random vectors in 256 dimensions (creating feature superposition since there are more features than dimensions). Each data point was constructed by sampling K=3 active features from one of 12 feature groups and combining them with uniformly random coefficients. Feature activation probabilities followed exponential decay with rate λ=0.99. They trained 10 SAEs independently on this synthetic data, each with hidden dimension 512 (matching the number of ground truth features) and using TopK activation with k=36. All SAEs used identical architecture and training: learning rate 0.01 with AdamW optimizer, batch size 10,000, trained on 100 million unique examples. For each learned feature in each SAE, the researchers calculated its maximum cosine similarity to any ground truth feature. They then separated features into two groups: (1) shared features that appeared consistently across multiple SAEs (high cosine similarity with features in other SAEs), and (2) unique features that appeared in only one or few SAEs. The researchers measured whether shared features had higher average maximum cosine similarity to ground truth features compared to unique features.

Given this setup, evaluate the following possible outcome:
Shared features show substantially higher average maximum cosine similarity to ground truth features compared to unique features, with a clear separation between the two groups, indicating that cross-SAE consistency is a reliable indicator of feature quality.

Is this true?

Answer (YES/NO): NO